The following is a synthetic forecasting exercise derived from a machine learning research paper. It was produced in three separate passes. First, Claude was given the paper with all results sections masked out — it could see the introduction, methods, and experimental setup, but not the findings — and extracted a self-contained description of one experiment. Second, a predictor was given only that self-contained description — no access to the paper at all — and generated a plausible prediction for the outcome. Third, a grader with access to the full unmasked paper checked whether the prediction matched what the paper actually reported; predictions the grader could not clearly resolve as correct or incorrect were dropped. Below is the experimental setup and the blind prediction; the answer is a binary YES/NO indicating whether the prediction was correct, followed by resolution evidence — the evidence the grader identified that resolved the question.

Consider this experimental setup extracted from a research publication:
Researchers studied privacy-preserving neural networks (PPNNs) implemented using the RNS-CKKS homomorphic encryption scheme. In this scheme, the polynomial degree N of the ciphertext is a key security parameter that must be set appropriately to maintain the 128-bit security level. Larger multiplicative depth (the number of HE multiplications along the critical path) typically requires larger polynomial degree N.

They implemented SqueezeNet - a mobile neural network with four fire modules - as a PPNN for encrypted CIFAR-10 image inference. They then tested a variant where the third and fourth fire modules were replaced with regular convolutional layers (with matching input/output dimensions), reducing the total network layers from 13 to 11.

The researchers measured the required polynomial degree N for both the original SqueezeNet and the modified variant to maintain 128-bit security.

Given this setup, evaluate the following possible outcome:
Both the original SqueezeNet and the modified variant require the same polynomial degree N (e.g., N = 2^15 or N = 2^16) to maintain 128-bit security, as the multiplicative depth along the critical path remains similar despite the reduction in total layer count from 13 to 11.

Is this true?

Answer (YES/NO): NO